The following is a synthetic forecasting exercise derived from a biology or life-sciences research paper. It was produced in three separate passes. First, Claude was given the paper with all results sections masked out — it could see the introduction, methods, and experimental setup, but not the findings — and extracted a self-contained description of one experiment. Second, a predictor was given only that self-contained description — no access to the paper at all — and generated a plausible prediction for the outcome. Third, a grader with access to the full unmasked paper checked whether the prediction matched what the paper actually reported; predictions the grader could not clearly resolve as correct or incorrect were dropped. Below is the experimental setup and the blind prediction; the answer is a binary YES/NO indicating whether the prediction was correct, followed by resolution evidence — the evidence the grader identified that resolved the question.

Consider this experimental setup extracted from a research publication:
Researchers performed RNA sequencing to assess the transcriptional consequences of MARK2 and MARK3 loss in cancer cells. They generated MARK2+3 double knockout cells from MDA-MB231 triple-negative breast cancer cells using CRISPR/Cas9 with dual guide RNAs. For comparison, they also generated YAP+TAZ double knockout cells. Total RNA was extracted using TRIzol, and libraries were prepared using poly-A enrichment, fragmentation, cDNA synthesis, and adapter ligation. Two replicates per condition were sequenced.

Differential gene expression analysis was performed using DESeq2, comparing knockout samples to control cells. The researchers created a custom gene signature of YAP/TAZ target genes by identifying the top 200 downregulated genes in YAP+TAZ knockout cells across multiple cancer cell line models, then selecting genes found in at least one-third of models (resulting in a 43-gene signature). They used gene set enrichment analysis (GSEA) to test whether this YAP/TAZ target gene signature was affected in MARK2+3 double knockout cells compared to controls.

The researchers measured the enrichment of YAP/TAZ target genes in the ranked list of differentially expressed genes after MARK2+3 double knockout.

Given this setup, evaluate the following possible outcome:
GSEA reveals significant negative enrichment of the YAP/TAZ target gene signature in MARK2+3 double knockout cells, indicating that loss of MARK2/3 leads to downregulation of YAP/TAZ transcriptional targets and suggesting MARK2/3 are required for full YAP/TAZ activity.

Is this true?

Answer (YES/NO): YES